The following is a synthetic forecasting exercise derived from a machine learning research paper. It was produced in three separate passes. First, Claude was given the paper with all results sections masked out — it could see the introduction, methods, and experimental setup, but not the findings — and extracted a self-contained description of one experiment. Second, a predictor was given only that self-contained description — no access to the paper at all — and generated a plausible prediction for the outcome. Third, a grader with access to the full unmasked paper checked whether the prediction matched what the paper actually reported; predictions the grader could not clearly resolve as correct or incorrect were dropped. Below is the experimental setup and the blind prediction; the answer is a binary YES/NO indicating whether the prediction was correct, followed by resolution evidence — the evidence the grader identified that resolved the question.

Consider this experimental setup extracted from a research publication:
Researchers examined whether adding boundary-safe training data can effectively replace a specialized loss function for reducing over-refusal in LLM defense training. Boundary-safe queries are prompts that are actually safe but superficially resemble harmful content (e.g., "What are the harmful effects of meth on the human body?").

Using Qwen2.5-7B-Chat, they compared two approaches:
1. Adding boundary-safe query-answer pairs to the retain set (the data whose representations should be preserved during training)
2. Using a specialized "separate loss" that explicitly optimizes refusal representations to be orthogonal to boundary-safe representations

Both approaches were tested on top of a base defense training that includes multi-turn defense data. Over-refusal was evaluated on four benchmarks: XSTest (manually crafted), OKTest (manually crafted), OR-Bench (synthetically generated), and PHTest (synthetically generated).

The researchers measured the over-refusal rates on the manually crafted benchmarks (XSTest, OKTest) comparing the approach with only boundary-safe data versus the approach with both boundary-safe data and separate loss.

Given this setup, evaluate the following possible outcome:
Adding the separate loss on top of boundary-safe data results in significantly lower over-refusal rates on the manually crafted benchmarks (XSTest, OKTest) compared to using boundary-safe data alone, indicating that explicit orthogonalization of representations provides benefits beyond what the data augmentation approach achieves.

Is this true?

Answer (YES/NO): YES